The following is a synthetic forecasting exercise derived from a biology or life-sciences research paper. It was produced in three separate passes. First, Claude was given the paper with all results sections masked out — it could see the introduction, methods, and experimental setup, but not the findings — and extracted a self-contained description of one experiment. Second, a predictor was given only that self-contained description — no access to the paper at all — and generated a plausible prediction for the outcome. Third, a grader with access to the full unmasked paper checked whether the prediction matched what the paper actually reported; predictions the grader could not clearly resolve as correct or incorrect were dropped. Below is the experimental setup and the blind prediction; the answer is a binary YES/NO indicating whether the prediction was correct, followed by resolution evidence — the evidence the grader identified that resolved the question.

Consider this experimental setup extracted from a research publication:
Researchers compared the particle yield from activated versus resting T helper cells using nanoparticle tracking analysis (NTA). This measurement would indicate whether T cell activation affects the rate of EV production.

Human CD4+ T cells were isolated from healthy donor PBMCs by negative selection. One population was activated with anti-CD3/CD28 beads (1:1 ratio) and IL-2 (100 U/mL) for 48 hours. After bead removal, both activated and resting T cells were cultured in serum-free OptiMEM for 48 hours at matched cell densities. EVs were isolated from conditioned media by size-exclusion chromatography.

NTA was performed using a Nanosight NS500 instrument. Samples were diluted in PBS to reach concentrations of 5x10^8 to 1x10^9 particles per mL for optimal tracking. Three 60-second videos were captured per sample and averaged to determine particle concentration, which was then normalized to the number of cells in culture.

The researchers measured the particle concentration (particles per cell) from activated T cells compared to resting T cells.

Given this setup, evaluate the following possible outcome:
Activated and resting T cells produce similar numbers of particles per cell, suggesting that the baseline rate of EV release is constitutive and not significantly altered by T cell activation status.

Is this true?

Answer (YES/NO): NO